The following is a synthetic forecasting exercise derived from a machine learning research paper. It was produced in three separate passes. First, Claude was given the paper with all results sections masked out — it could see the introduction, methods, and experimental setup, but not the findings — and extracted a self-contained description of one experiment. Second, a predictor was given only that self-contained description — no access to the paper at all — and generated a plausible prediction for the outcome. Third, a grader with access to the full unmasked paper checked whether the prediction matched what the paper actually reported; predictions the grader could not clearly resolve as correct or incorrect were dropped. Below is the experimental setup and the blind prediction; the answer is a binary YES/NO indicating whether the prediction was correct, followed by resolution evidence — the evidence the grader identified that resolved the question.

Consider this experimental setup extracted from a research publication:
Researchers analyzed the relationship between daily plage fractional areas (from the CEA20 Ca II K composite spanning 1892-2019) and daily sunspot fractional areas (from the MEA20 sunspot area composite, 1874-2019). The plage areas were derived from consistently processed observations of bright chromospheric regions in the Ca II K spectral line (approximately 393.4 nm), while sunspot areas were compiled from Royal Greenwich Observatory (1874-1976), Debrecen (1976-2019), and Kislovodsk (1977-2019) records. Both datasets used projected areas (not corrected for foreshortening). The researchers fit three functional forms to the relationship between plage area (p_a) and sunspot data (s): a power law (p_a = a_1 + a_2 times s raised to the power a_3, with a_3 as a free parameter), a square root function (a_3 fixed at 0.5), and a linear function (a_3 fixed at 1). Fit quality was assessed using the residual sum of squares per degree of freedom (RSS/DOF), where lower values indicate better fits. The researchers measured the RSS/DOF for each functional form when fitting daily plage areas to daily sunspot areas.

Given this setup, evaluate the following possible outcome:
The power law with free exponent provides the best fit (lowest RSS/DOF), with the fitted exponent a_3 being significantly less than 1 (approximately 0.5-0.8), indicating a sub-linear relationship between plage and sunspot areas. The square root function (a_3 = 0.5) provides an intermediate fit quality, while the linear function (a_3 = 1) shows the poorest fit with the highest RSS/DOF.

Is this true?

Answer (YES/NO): NO